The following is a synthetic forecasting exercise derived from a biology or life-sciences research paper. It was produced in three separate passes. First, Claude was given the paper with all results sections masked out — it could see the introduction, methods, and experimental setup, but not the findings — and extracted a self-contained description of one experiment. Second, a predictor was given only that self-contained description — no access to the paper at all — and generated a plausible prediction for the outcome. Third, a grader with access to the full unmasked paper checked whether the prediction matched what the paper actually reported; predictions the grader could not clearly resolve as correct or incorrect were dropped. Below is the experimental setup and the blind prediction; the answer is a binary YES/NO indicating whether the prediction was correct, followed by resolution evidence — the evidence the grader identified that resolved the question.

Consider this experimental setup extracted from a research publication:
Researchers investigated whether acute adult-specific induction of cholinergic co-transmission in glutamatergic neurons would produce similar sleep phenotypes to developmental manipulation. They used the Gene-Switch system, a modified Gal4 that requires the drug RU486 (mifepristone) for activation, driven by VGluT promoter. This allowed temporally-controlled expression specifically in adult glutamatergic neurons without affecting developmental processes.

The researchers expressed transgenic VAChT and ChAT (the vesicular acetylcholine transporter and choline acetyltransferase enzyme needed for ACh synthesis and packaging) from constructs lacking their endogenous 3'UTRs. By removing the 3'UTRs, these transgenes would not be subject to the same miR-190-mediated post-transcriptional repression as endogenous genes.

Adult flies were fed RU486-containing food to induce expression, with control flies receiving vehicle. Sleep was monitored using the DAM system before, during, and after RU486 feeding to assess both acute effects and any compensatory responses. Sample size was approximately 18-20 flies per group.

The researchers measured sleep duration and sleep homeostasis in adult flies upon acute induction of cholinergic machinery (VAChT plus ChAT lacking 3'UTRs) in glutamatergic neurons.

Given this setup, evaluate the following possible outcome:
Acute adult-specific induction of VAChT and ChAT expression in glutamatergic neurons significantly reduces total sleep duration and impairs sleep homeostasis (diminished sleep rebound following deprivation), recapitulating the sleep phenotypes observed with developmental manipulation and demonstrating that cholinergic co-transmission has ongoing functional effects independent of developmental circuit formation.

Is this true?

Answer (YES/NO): NO